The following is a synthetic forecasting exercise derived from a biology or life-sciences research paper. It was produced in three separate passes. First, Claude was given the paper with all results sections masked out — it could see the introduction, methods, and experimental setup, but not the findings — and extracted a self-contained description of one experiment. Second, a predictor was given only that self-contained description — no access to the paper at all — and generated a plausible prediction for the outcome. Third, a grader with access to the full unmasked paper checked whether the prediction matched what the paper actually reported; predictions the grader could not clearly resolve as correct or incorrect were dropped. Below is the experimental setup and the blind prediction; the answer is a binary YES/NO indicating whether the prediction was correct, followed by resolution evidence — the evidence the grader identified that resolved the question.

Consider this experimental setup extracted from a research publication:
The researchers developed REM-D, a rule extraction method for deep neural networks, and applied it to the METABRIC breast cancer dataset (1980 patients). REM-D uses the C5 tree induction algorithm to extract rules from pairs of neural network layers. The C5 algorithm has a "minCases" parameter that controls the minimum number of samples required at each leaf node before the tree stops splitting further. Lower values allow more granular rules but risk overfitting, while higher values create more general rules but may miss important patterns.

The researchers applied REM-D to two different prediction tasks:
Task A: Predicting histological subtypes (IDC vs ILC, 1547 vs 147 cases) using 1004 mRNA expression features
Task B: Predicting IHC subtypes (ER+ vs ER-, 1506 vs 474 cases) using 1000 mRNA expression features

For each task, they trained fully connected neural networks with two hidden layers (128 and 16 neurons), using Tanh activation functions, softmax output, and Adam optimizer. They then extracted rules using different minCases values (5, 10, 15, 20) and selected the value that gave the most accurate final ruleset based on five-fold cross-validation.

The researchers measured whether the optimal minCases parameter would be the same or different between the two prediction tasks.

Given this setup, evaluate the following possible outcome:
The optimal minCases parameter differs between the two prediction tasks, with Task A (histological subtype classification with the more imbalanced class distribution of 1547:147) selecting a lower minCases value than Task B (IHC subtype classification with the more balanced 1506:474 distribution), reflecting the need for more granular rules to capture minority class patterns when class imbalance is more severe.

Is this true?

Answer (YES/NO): NO